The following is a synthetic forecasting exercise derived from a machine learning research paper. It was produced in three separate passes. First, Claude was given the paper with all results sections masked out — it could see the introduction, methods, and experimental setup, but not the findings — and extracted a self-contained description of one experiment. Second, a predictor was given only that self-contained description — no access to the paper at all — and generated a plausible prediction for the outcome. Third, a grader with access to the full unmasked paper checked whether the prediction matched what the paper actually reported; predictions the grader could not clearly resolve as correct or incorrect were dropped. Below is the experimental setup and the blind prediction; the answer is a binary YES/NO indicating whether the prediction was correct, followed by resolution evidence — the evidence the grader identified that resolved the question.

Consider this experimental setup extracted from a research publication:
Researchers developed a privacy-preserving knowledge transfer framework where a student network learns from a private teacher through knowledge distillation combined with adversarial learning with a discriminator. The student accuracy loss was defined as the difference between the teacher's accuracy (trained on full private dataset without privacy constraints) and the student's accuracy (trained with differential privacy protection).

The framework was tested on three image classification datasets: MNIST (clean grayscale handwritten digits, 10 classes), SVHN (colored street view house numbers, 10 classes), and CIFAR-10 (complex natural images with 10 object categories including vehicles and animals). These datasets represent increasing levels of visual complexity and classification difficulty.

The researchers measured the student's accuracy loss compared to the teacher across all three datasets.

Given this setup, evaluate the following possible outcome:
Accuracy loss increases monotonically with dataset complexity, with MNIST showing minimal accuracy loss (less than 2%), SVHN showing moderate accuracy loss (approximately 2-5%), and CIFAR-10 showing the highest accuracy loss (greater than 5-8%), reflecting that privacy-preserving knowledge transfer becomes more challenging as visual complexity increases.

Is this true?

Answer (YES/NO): NO